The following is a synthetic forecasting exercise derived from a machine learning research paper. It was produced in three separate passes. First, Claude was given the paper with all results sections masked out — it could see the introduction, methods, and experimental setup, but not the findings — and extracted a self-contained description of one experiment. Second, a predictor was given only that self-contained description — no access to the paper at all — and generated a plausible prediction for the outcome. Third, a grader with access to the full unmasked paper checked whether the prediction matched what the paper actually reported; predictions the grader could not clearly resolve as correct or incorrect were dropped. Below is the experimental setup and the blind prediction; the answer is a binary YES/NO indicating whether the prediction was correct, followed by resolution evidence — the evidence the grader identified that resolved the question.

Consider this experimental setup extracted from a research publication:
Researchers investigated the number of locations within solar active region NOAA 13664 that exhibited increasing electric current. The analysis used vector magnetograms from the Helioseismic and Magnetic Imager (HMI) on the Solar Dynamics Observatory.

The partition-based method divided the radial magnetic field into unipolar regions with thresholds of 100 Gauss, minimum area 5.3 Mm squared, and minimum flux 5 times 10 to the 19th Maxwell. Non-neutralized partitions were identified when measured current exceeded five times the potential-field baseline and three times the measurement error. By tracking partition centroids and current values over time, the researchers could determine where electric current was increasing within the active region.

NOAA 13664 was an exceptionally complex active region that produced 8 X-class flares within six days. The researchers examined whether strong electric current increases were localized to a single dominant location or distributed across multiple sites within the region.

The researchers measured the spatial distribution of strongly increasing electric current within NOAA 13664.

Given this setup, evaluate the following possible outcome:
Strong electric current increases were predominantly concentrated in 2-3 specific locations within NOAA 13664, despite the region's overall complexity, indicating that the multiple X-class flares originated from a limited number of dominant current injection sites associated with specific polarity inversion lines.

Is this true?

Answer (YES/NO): NO